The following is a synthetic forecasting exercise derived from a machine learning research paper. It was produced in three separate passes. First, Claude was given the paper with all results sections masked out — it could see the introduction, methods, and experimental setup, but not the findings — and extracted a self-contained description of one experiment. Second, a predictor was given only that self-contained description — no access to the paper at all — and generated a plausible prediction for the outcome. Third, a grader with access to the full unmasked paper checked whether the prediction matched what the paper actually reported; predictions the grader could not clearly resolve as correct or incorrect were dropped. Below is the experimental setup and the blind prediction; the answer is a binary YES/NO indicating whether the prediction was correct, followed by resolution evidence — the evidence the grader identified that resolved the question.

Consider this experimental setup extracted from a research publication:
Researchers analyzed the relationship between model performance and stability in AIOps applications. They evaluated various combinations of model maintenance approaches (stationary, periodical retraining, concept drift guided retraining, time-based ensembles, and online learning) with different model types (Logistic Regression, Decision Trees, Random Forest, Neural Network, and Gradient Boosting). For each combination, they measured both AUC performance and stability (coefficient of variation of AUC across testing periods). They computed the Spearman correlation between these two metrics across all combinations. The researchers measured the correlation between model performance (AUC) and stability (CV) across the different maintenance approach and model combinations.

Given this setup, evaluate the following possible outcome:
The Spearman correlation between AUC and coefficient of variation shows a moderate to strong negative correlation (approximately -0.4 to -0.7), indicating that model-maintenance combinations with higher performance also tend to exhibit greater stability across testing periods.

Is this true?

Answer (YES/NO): NO